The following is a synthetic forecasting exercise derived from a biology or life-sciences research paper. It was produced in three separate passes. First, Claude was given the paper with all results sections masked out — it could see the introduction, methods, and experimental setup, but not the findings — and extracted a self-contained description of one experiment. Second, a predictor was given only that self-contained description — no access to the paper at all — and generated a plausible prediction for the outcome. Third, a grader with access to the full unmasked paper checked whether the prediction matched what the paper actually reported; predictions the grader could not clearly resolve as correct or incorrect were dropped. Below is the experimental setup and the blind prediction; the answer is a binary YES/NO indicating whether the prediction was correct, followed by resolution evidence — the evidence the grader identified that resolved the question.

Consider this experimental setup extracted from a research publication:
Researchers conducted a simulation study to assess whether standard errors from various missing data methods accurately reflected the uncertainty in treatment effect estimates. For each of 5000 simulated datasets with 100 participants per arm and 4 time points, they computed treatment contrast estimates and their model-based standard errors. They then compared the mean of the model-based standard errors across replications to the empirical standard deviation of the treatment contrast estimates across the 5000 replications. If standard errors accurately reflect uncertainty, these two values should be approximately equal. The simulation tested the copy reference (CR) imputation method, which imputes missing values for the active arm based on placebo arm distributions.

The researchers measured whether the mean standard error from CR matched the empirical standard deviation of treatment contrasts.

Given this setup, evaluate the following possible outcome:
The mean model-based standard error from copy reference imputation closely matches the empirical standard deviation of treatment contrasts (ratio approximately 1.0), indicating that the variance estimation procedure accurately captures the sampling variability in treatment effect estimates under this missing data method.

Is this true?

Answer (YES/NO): NO